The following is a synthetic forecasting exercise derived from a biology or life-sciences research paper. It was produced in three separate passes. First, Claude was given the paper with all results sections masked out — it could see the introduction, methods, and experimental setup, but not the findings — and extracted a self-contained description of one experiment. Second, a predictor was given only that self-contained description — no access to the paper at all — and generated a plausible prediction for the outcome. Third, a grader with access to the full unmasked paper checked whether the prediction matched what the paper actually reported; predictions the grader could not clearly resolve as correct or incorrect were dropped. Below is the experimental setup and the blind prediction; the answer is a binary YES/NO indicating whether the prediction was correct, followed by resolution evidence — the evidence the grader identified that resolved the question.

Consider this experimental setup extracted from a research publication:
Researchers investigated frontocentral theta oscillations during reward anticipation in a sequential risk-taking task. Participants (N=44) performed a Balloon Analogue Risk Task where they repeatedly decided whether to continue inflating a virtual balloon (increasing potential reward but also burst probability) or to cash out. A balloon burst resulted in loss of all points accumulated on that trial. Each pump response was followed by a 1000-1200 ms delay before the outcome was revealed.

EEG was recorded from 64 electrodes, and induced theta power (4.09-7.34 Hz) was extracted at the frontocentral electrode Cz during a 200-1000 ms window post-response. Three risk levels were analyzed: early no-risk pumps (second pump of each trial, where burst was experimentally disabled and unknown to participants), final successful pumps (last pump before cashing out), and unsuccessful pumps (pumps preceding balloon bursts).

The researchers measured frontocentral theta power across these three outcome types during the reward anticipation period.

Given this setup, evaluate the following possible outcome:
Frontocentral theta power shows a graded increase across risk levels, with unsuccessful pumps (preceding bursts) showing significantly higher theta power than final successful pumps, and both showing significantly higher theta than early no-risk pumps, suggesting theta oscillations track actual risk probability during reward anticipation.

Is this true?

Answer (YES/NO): NO